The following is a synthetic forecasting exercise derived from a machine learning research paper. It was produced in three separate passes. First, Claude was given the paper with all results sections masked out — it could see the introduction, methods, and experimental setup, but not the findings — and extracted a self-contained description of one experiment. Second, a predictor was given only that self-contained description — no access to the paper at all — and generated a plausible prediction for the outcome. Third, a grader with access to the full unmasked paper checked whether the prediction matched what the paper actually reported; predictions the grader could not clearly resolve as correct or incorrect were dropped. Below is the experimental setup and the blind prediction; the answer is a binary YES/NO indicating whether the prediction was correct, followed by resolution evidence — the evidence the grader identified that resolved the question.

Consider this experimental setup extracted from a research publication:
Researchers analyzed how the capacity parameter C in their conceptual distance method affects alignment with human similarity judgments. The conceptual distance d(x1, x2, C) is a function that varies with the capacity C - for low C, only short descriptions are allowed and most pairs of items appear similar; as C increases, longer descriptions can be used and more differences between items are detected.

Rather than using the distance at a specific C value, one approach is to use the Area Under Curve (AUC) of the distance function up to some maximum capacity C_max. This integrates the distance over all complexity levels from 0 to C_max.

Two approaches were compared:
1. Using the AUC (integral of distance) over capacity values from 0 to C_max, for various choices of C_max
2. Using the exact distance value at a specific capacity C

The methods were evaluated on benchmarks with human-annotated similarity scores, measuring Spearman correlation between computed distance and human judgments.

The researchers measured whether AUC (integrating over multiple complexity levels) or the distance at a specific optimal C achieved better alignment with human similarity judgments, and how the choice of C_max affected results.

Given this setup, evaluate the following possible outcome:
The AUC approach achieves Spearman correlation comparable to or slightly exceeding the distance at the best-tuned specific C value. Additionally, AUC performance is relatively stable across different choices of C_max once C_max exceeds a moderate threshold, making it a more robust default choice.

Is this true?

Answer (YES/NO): NO